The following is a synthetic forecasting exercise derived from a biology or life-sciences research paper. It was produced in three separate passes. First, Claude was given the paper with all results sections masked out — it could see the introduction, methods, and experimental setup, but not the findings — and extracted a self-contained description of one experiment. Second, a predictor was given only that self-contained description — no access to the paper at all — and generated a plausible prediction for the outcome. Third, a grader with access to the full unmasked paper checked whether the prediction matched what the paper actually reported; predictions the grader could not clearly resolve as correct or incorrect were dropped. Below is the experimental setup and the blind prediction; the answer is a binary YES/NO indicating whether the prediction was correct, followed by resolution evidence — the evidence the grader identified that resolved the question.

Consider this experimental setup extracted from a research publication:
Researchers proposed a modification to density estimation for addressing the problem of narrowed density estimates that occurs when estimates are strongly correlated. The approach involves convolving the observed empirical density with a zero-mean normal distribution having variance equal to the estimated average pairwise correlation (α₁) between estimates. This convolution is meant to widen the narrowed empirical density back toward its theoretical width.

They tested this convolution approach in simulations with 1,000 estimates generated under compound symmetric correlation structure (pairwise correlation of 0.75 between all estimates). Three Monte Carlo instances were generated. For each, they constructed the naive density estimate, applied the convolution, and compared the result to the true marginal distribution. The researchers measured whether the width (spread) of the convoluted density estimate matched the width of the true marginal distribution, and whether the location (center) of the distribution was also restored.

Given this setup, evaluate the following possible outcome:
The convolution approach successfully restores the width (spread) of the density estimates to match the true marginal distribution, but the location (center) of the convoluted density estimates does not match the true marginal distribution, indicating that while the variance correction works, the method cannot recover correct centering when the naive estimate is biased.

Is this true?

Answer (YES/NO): YES